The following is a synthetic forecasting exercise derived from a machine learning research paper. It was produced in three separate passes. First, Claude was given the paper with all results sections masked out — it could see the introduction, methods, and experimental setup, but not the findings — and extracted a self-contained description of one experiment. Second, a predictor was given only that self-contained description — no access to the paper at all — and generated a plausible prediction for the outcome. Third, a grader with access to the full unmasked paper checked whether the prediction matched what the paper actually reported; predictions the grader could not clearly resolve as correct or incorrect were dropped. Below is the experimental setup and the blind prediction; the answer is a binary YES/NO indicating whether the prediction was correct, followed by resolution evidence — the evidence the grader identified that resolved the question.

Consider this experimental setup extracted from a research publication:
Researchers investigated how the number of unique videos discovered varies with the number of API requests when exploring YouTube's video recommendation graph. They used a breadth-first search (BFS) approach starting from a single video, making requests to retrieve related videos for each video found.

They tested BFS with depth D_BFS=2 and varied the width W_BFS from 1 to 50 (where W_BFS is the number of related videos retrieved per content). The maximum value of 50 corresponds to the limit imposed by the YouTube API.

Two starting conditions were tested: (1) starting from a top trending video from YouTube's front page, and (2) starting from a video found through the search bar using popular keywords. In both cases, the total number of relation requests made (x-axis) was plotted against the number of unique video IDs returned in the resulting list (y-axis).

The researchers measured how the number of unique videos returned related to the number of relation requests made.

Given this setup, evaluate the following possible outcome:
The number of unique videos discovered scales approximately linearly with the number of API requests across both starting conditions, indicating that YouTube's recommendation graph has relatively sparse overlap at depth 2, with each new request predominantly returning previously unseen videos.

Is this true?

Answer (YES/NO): NO